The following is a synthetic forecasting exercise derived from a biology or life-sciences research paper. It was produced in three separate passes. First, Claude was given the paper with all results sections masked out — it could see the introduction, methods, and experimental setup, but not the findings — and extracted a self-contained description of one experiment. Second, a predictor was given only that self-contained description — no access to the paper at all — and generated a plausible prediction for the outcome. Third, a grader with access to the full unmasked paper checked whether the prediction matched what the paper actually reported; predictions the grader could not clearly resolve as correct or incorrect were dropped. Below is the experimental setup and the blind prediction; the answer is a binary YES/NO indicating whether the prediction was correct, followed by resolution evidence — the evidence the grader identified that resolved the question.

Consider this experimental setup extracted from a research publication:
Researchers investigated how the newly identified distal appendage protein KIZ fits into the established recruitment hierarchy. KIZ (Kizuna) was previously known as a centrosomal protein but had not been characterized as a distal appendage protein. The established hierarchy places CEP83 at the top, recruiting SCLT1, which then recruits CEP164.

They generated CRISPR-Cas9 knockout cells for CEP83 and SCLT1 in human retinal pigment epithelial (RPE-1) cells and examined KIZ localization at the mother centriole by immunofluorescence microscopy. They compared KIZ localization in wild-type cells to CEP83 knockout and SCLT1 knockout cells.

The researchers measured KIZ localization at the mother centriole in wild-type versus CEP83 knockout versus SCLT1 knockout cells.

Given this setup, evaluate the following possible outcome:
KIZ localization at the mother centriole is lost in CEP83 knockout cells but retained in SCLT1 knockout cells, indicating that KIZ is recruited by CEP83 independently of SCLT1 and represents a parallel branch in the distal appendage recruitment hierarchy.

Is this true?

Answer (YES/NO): NO